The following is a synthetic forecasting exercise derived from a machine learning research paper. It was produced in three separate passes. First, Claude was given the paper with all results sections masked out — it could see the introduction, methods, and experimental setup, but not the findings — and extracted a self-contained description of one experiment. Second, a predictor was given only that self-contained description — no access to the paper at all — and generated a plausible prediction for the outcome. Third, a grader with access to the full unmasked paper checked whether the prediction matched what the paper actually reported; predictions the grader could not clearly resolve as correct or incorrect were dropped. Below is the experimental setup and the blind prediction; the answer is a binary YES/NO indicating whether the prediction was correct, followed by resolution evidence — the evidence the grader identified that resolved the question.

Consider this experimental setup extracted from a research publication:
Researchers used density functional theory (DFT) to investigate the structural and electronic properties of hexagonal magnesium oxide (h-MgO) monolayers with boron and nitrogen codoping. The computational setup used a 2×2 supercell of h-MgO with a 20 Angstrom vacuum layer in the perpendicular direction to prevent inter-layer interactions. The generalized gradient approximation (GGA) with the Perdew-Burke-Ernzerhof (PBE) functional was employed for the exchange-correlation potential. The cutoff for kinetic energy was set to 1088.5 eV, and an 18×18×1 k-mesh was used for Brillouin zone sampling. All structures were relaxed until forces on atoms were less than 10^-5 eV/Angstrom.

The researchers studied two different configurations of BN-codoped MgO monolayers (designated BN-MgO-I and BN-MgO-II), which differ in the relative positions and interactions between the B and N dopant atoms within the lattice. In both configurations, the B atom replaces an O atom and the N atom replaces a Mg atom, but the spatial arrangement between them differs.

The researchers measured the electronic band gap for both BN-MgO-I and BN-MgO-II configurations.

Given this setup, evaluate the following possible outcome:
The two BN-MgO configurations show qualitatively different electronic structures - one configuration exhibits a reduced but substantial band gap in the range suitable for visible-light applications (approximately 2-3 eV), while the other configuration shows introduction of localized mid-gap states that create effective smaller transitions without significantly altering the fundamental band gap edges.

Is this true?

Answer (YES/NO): NO